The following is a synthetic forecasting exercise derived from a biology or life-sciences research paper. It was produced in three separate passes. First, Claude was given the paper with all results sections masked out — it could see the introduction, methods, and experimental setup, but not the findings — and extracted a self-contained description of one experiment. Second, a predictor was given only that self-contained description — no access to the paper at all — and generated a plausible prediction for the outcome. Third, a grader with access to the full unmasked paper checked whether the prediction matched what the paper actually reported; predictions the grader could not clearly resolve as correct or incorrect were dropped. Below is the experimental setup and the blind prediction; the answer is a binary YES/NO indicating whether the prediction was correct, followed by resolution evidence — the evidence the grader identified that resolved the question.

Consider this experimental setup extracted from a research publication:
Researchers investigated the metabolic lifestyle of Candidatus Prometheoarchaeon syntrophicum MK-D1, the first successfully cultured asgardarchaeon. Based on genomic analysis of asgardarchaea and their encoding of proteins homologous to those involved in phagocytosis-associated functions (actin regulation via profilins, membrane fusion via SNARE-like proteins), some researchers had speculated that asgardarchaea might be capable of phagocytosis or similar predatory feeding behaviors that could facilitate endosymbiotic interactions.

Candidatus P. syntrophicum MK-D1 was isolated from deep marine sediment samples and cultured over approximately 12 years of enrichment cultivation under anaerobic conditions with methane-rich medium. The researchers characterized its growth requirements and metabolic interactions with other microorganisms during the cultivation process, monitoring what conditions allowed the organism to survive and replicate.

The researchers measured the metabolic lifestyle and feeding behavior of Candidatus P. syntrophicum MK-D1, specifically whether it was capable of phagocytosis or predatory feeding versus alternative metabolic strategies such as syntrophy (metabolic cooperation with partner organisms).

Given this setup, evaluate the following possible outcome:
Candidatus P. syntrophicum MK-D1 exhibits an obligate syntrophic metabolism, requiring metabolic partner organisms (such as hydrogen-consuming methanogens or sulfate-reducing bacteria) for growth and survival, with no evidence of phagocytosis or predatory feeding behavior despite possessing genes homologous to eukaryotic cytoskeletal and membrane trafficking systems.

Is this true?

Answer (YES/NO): YES